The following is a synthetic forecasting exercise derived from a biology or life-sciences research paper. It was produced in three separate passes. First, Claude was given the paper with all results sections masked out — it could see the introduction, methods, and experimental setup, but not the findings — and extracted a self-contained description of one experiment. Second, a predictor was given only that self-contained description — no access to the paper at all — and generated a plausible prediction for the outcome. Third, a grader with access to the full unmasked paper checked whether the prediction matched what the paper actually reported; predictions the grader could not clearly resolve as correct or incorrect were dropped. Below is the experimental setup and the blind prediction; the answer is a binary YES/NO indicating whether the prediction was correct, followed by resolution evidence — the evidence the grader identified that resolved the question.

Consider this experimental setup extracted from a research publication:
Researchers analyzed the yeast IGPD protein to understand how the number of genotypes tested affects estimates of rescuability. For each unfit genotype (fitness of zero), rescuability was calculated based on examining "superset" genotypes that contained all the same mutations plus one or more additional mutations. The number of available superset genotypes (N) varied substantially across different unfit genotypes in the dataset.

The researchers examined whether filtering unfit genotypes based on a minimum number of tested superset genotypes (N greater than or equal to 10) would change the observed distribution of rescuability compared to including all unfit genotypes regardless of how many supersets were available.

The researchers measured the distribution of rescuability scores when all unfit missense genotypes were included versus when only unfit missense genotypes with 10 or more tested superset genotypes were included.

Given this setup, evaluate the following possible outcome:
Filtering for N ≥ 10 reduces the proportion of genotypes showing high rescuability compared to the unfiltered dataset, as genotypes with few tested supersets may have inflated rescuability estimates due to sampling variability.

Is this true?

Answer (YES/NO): NO